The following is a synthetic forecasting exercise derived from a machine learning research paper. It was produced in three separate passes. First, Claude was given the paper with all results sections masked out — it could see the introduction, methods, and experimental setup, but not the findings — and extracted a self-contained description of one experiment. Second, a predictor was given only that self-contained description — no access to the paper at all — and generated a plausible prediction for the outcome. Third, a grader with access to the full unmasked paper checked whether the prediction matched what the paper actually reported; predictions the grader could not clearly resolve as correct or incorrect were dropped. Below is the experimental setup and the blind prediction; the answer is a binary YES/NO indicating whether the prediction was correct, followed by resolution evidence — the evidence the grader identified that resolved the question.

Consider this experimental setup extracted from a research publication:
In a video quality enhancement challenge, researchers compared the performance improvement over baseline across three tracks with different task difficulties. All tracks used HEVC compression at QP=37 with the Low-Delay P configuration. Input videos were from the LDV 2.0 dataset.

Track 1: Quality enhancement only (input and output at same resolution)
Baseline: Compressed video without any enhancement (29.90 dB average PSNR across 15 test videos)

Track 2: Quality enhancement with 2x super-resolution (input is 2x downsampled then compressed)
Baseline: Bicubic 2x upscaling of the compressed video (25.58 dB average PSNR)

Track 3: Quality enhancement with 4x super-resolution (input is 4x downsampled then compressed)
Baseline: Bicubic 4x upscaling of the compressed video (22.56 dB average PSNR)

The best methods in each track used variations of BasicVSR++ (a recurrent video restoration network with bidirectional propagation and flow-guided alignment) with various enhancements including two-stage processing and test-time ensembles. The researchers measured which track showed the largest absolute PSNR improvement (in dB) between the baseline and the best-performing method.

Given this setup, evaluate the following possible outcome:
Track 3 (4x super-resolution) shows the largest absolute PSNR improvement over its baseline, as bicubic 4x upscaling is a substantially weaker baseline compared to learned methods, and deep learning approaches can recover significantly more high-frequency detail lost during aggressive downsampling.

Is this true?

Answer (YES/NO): NO